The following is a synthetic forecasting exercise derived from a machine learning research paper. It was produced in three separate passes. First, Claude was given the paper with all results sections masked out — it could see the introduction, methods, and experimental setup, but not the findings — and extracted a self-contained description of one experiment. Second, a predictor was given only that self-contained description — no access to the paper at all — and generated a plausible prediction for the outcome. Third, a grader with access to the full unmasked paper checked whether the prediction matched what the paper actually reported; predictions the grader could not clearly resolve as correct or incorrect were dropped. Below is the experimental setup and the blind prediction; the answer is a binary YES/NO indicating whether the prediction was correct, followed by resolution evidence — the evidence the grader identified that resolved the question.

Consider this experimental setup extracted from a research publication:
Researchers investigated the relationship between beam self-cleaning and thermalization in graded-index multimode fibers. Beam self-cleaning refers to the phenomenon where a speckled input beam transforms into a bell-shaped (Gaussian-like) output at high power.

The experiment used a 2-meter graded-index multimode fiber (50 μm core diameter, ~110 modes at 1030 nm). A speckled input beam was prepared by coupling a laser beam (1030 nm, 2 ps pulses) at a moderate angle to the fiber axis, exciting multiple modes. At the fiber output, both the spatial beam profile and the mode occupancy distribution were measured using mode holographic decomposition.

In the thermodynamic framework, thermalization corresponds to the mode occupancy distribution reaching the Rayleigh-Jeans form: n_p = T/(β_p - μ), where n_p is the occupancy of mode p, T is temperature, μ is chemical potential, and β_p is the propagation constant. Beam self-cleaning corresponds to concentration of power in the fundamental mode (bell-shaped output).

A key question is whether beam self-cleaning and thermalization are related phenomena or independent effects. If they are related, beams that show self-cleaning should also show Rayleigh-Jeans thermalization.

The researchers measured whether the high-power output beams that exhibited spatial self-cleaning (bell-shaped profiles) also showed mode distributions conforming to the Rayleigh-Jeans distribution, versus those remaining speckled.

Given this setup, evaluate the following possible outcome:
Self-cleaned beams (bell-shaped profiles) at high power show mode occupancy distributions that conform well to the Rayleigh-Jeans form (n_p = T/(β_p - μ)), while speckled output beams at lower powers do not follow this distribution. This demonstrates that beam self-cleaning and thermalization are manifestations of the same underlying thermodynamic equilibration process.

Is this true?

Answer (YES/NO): YES